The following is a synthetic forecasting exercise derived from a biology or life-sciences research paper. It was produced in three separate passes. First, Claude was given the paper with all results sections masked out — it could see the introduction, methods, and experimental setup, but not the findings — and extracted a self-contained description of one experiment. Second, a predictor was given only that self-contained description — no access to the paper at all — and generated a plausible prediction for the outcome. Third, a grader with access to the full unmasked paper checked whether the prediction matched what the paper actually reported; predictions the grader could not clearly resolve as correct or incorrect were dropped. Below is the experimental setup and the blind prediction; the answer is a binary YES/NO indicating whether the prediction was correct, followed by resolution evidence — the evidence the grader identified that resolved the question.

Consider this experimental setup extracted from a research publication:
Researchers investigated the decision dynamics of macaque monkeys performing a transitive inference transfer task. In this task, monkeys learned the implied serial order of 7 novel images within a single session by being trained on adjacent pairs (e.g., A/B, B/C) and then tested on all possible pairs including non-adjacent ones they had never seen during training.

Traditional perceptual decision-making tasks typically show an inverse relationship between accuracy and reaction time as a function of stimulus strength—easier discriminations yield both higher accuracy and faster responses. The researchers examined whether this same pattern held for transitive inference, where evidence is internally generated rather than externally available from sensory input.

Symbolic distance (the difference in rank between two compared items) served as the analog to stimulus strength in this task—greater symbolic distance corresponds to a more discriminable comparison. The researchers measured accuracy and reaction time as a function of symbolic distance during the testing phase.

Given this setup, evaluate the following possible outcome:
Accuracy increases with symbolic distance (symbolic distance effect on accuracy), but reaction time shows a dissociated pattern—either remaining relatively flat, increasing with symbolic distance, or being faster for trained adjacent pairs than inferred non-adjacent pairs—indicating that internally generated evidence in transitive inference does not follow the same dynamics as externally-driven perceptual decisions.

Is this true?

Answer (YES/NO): YES